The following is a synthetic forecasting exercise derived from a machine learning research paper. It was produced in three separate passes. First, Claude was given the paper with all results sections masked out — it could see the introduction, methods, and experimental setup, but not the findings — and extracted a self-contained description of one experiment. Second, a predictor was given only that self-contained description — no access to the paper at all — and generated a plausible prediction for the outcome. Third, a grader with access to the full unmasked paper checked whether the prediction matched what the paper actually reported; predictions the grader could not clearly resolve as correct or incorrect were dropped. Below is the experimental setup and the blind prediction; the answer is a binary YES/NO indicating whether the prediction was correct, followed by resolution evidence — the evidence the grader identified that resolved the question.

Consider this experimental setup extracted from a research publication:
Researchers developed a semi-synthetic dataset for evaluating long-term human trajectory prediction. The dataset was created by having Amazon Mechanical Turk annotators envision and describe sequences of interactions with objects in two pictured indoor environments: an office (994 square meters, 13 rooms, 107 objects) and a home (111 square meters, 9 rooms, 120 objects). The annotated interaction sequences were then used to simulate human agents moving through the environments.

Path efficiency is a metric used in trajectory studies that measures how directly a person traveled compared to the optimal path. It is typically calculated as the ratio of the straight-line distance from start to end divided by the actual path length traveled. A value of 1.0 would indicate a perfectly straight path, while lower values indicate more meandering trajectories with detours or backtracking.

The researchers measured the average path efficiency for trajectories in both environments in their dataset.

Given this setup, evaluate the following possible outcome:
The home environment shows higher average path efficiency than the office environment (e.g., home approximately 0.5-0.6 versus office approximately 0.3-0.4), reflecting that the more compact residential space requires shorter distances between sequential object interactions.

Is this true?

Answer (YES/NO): NO